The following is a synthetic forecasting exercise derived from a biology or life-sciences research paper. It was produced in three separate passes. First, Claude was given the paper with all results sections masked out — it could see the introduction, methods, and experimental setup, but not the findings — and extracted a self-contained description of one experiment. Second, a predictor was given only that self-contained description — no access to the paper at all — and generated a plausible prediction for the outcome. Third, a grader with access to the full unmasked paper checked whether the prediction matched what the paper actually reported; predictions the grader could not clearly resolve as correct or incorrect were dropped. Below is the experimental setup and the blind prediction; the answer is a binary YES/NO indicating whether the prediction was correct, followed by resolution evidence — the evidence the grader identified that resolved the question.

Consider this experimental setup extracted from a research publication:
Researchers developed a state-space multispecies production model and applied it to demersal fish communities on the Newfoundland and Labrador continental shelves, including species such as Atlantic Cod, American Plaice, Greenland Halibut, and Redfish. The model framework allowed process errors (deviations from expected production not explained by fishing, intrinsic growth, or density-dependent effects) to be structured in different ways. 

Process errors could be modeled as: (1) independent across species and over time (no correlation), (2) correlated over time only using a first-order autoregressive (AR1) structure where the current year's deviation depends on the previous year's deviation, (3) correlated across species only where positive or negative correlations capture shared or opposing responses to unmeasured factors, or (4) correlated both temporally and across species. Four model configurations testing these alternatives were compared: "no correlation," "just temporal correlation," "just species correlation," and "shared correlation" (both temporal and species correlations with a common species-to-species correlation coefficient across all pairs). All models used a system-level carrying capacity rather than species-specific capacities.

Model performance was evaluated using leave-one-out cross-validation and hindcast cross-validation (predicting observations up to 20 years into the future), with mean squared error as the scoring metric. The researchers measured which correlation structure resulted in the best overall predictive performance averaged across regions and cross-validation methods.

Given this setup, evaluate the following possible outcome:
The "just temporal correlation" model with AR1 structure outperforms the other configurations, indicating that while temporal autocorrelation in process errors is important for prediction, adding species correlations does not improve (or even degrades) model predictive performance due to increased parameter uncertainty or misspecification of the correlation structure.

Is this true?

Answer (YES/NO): NO